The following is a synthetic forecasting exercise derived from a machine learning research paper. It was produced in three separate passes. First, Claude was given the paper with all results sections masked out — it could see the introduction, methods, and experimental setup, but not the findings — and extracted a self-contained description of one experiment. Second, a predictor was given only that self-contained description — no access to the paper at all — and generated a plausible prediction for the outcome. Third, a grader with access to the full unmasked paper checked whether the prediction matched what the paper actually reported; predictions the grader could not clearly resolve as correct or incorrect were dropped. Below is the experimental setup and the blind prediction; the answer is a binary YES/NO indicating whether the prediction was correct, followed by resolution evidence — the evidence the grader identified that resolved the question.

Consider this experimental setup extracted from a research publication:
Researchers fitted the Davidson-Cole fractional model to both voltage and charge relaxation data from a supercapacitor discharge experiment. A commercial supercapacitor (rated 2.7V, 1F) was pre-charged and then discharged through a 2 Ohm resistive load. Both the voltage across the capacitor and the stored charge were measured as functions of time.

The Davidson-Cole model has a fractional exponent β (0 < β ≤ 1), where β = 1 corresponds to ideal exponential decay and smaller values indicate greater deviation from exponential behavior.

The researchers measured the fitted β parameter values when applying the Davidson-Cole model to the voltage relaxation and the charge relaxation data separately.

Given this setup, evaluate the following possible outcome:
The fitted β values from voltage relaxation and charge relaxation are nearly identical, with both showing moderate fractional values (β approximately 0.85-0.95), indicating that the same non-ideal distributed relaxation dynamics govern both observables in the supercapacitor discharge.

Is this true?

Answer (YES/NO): NO